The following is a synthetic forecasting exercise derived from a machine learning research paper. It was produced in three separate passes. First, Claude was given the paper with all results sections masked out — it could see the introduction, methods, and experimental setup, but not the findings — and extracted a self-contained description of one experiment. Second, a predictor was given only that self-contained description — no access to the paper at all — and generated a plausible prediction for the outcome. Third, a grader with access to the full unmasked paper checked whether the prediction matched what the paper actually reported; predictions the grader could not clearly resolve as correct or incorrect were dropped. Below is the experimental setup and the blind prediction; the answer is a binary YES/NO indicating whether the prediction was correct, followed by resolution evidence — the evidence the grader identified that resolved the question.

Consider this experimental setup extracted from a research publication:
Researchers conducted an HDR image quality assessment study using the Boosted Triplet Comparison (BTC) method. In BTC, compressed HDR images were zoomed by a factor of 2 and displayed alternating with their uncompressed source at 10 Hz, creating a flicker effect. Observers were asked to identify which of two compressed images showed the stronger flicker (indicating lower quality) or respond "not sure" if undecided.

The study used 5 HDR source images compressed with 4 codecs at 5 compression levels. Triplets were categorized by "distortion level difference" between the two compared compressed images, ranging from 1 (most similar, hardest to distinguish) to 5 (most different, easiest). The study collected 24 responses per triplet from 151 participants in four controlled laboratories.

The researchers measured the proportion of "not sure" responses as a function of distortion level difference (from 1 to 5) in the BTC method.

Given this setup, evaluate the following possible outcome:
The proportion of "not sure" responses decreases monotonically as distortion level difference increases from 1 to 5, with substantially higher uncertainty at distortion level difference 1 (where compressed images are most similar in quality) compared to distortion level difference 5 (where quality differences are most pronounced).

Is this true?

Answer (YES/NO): YES